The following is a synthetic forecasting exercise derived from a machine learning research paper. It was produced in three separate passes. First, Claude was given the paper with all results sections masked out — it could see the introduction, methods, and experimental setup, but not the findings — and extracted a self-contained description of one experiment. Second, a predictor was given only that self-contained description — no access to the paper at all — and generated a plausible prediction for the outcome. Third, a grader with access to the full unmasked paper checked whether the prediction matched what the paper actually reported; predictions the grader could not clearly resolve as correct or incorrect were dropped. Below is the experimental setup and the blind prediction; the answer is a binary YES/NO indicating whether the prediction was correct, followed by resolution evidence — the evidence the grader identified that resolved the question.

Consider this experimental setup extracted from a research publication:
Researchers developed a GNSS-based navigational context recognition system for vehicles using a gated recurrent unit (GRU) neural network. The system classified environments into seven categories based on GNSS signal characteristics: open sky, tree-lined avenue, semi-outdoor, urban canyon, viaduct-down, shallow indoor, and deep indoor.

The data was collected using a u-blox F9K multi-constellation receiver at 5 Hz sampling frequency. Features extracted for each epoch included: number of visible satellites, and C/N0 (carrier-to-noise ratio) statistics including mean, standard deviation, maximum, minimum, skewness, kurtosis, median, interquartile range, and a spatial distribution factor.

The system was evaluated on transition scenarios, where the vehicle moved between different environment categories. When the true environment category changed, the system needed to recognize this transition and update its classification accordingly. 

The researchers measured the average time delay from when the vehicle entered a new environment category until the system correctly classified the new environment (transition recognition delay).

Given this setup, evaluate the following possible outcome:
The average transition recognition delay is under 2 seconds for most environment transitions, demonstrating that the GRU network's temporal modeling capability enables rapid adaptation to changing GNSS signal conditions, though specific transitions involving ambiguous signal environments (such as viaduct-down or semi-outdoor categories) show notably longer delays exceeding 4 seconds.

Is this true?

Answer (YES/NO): NO